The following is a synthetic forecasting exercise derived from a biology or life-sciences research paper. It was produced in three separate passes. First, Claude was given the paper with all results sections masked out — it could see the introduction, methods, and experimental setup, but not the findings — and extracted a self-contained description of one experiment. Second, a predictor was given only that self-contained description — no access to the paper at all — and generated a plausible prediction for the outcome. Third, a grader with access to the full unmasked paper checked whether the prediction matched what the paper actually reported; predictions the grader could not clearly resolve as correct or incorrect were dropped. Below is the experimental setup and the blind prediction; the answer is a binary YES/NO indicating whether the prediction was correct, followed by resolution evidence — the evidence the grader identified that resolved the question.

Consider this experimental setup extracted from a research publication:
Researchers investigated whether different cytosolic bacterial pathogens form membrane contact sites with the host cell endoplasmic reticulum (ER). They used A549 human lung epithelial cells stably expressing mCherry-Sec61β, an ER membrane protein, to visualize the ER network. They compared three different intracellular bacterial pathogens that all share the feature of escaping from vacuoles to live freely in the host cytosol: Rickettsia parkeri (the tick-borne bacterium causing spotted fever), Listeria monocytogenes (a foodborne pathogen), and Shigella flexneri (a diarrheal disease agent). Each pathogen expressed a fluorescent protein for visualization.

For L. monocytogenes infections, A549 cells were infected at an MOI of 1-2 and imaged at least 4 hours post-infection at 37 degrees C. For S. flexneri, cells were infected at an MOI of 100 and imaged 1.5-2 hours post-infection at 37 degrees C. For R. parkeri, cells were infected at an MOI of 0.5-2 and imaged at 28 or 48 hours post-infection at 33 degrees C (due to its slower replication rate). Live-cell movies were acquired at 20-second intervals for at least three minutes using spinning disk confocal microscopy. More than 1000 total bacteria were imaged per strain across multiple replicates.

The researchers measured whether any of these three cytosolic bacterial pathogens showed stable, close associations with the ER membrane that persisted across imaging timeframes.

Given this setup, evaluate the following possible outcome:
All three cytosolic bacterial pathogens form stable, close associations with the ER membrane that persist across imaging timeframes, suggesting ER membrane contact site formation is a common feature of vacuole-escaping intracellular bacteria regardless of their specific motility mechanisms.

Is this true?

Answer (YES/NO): NO